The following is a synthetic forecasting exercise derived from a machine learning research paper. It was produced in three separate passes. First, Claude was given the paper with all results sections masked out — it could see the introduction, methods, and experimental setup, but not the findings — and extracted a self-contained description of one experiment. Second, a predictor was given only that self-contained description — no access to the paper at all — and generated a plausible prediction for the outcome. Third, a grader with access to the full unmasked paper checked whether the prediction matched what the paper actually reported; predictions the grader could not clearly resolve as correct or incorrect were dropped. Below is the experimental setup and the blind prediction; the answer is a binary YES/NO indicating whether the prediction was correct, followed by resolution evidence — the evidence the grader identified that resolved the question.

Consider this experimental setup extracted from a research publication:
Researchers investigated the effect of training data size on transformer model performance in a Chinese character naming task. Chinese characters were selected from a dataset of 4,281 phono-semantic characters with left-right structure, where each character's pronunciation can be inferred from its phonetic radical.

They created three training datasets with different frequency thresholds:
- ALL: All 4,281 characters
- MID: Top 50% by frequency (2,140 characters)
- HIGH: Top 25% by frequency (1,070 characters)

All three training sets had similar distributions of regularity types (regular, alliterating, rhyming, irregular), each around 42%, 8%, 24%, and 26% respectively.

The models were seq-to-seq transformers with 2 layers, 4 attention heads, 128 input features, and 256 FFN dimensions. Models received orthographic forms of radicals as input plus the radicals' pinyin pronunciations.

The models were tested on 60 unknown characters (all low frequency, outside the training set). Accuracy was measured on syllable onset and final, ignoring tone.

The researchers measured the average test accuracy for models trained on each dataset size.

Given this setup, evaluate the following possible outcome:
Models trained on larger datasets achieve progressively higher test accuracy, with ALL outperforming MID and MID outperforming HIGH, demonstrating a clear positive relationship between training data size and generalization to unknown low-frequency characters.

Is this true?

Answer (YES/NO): YES